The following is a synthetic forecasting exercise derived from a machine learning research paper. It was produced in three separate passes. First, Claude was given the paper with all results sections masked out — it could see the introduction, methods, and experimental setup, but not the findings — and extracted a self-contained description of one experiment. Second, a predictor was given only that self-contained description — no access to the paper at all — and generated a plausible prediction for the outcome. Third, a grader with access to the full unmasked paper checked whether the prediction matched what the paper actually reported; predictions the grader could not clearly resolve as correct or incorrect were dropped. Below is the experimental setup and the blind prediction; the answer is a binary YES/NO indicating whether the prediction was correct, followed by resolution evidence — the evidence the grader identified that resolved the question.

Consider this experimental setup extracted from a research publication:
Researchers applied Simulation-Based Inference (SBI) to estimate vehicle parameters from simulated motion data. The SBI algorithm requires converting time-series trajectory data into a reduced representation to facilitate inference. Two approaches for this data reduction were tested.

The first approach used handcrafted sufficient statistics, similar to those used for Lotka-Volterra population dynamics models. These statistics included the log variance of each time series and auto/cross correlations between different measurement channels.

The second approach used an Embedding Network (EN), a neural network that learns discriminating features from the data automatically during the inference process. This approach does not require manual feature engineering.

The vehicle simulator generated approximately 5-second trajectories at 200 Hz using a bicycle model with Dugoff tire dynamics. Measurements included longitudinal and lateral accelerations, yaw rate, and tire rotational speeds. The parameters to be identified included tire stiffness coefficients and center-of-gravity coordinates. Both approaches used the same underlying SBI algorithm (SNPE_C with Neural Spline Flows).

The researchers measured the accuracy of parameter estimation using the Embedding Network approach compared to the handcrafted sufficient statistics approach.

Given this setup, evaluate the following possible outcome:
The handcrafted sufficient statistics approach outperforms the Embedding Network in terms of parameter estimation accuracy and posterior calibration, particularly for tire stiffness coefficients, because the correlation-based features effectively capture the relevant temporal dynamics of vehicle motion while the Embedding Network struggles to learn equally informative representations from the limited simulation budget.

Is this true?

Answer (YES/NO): NO